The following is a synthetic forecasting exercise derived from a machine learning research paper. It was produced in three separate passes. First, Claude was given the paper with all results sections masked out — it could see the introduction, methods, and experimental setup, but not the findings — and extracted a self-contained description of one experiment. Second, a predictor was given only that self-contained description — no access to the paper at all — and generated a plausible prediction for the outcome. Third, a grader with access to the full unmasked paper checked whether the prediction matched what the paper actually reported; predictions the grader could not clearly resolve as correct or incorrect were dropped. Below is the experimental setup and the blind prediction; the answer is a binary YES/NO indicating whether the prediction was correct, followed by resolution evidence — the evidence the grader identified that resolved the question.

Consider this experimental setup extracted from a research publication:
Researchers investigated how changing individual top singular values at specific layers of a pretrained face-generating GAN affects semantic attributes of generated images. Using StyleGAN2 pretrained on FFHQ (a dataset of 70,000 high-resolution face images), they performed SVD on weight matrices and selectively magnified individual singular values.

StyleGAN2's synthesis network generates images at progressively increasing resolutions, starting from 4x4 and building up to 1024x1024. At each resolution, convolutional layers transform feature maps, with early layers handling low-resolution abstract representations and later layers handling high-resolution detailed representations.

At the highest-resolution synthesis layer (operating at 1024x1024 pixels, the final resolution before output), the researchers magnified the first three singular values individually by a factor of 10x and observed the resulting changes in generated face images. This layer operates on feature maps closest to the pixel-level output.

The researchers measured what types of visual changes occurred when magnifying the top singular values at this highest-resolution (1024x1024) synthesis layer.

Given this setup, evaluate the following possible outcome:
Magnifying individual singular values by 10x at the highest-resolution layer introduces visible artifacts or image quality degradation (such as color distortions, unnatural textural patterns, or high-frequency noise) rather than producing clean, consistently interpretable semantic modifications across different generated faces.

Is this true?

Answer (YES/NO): NO